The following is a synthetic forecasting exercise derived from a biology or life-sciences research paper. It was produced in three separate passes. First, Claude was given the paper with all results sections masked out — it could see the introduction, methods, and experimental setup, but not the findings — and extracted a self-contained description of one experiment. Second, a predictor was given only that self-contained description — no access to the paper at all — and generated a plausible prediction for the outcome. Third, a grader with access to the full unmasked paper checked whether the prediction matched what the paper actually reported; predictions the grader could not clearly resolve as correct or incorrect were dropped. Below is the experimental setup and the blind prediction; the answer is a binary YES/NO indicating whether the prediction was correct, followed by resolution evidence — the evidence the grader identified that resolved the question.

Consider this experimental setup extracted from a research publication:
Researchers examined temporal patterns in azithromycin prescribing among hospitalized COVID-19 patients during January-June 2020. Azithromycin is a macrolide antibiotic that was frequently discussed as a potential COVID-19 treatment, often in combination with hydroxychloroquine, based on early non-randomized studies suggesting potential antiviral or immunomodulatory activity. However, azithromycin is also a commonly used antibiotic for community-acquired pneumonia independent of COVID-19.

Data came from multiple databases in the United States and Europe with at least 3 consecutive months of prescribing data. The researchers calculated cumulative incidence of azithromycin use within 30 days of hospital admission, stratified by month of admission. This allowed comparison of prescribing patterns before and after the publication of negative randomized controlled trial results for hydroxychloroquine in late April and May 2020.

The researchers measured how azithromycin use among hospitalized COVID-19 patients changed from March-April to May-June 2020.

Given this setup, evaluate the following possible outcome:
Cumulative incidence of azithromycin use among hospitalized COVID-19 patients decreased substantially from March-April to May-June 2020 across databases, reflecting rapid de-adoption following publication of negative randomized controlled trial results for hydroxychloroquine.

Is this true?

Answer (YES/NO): YES